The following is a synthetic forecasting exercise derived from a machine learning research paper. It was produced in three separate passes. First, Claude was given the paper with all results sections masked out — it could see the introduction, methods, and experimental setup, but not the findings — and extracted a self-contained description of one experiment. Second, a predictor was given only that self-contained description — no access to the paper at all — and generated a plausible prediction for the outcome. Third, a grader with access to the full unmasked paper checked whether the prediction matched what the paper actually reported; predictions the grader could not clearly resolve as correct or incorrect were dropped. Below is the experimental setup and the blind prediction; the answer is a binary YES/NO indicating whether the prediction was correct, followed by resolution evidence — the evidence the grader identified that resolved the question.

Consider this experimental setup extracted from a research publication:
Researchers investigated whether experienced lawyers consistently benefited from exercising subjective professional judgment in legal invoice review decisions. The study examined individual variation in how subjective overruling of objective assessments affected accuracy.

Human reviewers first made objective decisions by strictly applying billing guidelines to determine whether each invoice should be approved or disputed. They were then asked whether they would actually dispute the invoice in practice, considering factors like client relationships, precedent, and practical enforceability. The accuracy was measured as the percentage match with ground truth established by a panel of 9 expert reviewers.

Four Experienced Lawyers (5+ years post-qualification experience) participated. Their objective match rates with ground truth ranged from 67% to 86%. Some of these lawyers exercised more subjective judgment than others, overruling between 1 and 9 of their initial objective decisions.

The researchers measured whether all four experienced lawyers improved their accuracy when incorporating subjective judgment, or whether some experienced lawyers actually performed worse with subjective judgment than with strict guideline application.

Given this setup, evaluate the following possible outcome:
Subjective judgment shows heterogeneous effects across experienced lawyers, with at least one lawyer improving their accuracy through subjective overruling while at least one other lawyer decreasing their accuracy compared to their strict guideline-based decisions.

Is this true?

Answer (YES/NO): NO